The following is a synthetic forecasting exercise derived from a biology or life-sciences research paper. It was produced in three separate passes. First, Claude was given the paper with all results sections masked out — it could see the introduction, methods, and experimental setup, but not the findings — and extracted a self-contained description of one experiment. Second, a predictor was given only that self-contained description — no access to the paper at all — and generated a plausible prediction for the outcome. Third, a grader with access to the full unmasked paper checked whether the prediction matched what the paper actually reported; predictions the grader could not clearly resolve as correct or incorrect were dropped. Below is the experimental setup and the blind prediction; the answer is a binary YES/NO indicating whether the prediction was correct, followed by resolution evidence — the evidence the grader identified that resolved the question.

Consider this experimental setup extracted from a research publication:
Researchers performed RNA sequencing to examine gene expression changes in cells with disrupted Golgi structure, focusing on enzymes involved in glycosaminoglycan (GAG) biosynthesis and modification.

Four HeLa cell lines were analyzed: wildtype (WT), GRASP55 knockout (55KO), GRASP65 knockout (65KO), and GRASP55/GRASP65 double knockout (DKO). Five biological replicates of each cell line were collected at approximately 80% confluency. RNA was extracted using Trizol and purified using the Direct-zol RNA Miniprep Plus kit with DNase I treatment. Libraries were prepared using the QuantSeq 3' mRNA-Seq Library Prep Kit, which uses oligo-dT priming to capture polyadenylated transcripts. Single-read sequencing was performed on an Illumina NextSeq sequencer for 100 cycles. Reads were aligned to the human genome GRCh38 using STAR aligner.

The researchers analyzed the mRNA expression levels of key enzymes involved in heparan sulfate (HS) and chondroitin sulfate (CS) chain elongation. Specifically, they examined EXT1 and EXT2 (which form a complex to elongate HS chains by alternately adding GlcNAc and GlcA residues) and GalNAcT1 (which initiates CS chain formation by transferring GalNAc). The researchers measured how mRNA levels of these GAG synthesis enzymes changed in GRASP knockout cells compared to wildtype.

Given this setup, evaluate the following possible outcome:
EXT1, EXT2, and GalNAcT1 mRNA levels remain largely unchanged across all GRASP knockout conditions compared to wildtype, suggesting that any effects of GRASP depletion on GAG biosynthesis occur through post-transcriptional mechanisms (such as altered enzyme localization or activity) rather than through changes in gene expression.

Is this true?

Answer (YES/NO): NO